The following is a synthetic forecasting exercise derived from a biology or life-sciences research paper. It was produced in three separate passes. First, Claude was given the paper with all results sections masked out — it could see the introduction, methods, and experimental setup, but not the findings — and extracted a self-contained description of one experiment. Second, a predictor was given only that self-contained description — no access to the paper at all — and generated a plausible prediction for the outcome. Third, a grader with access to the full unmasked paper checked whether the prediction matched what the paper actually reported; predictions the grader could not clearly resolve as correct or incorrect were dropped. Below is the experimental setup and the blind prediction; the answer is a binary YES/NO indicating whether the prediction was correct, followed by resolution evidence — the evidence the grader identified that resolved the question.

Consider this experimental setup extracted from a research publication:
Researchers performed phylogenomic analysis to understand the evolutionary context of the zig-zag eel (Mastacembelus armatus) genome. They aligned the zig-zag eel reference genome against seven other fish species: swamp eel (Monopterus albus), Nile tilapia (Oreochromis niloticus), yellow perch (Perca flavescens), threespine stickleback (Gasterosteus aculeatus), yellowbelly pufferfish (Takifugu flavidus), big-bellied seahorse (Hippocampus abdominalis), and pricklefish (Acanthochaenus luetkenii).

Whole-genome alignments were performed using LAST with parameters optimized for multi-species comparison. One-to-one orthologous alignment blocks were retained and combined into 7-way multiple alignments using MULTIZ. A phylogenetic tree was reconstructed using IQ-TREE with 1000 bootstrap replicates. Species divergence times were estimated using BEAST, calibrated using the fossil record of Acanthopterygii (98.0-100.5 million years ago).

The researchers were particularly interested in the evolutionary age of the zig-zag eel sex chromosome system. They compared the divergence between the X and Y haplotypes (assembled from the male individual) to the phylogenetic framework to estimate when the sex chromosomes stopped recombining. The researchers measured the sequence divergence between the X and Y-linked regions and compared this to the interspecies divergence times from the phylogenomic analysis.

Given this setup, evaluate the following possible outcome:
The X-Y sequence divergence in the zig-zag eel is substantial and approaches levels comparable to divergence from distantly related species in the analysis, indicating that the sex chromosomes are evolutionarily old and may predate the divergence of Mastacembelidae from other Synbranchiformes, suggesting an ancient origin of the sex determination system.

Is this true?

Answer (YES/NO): NO